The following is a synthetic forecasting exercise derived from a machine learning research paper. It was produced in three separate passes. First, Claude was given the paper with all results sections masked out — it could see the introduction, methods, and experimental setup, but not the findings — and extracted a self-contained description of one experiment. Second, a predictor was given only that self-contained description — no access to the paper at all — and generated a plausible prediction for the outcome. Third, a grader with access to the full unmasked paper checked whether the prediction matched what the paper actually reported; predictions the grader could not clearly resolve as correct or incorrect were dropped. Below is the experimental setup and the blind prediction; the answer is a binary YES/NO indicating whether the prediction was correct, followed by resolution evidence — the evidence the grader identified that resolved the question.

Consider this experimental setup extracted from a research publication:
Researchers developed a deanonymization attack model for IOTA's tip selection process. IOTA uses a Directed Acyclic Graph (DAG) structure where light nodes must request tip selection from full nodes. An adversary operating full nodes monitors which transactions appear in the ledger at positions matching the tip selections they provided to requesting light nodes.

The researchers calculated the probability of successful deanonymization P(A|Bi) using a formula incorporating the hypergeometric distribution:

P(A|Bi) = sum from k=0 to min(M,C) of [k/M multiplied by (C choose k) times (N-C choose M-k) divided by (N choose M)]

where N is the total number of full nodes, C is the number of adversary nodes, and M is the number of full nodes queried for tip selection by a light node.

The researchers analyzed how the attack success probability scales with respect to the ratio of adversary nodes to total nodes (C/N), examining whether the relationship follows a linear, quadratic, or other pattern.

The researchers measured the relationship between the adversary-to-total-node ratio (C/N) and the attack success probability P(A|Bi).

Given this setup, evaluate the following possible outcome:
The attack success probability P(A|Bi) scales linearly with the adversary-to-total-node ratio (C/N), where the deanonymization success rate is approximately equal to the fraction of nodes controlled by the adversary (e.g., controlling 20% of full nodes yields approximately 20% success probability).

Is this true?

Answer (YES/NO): YES